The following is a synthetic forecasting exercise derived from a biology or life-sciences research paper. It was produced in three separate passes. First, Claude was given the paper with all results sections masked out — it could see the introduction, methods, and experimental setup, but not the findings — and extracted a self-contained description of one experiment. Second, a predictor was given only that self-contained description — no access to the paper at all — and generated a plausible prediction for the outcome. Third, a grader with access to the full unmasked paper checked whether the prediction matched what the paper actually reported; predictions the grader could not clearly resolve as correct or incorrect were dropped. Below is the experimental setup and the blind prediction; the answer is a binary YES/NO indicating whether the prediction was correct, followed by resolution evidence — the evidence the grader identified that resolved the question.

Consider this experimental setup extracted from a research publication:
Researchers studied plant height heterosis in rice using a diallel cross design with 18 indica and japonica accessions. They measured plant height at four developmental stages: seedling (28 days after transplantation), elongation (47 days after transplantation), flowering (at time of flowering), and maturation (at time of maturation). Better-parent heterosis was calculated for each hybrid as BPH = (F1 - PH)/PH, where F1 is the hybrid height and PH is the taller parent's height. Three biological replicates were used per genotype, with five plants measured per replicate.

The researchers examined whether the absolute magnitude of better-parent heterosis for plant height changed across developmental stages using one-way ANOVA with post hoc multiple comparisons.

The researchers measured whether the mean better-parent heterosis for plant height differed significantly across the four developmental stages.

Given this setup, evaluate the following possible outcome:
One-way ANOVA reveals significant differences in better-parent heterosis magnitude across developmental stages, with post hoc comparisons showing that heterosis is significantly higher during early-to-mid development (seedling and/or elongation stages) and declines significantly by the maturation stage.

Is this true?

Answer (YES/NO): NO